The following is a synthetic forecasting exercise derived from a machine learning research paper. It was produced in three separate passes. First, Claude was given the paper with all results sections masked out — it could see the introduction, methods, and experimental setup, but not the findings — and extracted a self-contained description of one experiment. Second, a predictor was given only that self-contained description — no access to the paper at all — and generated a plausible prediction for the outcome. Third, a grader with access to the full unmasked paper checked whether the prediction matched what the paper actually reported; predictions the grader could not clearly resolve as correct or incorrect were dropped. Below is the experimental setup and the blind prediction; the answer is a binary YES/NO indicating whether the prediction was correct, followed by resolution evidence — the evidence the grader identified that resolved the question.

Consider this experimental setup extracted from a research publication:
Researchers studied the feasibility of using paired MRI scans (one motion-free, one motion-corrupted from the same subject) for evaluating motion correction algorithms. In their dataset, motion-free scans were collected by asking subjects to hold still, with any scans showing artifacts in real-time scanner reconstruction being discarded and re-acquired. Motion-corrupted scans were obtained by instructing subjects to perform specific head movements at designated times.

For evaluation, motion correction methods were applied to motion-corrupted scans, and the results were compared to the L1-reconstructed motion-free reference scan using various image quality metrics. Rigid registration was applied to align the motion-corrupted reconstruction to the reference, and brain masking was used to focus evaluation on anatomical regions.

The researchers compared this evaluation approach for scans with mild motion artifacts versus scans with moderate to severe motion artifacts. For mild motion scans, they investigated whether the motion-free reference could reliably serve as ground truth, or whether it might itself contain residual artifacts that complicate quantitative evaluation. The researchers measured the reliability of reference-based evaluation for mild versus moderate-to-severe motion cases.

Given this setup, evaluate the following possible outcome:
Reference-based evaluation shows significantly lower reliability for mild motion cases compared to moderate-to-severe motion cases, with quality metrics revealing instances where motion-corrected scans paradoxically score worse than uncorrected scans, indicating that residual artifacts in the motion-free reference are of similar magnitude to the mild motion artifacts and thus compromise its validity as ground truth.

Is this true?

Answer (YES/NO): NO